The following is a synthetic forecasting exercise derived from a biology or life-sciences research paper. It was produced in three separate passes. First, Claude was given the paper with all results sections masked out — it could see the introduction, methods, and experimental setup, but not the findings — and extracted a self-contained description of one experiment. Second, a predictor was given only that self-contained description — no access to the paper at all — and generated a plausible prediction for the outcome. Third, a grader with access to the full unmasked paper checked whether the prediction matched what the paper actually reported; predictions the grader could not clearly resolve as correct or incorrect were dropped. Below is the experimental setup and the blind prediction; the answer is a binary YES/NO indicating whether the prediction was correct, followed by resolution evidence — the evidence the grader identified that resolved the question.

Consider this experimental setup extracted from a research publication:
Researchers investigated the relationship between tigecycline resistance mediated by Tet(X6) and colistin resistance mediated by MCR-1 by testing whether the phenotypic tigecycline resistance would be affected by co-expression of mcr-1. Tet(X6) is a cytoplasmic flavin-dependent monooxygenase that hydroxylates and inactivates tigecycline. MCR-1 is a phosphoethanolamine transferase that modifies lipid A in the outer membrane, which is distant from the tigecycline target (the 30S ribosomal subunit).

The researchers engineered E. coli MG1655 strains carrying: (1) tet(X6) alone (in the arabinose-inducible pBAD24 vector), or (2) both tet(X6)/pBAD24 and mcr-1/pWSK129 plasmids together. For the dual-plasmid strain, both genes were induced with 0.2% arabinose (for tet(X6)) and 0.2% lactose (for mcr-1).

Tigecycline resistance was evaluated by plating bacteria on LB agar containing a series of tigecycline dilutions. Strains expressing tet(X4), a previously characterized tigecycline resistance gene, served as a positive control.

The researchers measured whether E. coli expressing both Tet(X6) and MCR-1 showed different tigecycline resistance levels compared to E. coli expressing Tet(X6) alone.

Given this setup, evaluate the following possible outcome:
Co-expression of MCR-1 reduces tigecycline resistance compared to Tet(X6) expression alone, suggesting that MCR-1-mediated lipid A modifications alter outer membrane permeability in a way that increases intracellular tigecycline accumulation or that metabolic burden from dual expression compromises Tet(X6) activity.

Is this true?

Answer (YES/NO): NO